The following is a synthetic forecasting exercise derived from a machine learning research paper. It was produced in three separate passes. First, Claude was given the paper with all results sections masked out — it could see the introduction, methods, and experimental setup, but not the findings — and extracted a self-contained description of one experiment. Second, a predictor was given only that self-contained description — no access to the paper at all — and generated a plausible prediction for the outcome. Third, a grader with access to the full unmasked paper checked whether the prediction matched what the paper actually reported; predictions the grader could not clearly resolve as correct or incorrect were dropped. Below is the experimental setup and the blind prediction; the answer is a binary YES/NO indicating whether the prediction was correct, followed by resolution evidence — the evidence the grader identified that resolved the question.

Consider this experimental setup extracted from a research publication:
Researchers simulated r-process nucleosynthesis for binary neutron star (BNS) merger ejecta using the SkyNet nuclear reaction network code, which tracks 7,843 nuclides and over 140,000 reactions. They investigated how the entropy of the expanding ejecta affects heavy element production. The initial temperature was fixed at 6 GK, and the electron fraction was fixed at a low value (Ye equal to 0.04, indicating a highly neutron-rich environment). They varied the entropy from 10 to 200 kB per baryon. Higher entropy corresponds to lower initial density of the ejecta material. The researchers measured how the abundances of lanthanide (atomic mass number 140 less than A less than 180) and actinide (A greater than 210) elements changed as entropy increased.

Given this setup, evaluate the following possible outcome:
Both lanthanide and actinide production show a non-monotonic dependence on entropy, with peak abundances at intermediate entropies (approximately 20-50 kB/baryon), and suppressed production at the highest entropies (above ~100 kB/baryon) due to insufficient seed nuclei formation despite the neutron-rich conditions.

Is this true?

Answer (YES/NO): NO